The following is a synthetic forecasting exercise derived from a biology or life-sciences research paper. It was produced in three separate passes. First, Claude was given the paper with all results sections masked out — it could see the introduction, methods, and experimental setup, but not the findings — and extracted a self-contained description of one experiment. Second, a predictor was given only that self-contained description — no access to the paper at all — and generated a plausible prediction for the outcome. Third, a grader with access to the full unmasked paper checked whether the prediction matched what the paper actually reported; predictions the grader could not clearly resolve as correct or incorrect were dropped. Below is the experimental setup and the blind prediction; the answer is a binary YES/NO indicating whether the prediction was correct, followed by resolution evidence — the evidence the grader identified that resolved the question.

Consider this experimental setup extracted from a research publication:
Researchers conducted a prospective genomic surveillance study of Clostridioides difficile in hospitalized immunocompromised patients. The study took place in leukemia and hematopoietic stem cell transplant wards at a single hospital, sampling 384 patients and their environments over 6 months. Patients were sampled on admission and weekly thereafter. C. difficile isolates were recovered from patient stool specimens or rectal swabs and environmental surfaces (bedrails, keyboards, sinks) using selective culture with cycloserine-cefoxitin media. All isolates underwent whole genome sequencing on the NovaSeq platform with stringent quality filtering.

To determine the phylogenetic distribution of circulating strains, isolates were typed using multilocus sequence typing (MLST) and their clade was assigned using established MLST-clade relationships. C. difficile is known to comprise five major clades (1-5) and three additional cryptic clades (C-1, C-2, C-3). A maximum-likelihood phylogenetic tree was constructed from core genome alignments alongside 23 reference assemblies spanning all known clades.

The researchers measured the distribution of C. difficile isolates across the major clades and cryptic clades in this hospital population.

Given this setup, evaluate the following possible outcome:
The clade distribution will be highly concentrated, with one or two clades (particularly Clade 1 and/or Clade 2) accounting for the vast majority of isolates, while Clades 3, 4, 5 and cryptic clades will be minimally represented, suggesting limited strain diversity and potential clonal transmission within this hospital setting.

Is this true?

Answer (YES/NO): NO